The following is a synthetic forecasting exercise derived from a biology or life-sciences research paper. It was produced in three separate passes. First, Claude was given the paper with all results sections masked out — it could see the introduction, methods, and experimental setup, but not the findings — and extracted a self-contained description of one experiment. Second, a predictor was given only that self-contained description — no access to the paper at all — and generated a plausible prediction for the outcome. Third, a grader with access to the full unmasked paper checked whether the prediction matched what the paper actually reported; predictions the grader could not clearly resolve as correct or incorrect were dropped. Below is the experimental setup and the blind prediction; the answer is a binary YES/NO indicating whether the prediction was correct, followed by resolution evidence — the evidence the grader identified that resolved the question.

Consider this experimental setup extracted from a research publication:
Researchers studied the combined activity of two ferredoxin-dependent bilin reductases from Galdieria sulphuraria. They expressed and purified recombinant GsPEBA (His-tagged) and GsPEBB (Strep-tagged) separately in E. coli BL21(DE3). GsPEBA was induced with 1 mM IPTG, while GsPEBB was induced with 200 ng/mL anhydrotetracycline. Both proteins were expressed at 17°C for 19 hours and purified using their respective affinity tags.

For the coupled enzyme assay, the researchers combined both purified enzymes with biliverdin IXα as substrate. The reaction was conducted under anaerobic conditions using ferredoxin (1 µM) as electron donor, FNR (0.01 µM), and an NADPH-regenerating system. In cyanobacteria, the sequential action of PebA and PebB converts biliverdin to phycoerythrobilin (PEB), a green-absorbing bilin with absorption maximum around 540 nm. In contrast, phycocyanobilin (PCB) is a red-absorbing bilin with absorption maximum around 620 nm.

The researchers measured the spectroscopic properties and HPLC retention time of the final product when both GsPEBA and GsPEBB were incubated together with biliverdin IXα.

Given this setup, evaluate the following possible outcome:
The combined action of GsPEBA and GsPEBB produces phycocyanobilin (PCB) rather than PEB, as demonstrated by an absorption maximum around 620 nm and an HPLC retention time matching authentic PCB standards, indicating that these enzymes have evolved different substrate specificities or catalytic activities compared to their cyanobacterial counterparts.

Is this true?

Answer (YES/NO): NO